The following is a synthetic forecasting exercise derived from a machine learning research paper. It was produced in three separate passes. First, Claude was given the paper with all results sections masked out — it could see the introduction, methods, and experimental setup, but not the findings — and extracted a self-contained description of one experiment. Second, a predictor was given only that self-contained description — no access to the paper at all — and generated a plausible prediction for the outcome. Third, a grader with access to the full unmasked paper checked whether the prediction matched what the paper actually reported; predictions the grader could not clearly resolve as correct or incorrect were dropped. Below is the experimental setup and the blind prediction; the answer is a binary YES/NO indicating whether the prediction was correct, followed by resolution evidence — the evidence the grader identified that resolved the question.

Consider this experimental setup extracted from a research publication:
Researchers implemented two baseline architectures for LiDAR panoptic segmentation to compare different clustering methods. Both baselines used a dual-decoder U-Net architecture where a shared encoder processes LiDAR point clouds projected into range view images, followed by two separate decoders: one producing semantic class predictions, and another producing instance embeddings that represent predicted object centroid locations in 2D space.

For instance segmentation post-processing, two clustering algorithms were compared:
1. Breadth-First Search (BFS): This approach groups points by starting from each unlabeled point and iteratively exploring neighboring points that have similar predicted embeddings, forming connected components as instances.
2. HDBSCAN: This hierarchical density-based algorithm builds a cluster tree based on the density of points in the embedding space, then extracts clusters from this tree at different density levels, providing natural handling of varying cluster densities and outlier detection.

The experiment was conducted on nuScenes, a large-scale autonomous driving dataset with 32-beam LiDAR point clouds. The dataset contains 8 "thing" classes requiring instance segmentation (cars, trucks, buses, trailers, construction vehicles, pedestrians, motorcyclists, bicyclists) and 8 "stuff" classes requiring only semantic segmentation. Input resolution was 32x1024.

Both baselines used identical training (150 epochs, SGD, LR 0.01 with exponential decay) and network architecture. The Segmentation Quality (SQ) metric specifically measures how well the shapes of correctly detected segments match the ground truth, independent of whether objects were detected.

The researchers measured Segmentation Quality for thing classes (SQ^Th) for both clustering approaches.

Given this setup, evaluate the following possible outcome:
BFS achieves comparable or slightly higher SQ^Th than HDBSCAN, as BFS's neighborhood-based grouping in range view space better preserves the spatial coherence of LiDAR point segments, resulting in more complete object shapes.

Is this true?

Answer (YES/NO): NO